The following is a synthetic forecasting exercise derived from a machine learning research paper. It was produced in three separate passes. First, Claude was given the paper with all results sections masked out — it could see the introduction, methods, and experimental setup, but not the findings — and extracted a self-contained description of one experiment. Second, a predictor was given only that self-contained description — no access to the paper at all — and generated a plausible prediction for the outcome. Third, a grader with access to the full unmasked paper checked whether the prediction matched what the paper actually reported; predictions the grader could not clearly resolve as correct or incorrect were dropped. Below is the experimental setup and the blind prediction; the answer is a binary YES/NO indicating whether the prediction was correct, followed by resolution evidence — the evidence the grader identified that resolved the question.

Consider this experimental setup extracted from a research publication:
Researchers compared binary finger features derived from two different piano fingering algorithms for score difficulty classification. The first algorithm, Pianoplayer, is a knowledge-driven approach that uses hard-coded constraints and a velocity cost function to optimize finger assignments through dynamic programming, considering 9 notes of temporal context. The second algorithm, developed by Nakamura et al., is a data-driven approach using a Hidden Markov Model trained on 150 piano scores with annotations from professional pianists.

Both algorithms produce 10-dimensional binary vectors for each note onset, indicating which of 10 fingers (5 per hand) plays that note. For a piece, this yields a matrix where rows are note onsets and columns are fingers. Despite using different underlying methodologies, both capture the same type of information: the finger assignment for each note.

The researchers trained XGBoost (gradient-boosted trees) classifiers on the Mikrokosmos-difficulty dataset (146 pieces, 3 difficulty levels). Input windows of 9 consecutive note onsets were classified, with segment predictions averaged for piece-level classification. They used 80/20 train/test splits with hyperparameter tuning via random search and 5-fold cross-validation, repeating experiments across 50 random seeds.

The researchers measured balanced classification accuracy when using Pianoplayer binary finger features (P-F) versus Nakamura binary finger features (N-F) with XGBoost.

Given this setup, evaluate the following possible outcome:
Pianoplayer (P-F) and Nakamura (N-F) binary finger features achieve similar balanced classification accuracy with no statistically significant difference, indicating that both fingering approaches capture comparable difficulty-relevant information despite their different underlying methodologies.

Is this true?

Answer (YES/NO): NO